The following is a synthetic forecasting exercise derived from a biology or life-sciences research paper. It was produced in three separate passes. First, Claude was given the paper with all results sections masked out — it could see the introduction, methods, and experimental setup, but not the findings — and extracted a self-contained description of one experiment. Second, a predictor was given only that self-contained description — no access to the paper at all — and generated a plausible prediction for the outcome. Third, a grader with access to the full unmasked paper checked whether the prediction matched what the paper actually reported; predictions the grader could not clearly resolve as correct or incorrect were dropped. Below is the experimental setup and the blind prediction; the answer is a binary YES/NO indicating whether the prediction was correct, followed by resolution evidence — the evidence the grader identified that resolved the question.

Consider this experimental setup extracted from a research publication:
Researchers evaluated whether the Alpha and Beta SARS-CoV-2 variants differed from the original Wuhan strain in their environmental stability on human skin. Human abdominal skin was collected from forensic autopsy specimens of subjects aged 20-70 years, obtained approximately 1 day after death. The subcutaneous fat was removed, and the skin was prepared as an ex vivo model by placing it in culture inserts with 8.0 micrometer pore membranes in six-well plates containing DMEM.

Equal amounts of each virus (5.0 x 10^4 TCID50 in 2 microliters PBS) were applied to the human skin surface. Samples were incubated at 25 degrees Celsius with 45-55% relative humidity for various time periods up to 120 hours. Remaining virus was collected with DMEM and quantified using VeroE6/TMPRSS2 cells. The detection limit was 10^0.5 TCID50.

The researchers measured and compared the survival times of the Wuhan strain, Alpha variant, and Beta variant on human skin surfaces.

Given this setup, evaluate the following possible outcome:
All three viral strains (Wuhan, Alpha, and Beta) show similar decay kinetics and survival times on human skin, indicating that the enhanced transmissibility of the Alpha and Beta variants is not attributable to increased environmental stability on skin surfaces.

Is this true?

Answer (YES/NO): NO